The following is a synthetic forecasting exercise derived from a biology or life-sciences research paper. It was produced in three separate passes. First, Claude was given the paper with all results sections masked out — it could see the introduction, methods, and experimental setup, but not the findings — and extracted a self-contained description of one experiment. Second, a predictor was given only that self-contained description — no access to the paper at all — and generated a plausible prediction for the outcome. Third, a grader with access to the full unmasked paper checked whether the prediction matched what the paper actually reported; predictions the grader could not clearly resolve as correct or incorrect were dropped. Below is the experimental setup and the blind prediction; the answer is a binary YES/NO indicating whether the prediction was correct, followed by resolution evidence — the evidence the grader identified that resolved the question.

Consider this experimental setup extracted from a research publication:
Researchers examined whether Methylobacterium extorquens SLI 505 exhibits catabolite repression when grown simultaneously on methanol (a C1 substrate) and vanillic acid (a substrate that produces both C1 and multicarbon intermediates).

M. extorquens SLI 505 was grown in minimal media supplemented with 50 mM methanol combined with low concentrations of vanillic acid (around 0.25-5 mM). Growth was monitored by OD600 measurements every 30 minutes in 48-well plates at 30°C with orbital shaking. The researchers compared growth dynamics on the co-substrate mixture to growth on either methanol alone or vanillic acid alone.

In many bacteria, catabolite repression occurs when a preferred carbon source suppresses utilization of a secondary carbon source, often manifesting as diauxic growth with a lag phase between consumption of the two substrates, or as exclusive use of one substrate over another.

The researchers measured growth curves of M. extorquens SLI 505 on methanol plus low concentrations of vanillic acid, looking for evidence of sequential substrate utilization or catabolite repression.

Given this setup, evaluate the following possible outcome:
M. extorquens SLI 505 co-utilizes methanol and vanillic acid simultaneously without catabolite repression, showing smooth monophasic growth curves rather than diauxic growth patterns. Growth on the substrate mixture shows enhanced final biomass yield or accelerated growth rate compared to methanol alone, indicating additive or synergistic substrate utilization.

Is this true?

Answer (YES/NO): NO